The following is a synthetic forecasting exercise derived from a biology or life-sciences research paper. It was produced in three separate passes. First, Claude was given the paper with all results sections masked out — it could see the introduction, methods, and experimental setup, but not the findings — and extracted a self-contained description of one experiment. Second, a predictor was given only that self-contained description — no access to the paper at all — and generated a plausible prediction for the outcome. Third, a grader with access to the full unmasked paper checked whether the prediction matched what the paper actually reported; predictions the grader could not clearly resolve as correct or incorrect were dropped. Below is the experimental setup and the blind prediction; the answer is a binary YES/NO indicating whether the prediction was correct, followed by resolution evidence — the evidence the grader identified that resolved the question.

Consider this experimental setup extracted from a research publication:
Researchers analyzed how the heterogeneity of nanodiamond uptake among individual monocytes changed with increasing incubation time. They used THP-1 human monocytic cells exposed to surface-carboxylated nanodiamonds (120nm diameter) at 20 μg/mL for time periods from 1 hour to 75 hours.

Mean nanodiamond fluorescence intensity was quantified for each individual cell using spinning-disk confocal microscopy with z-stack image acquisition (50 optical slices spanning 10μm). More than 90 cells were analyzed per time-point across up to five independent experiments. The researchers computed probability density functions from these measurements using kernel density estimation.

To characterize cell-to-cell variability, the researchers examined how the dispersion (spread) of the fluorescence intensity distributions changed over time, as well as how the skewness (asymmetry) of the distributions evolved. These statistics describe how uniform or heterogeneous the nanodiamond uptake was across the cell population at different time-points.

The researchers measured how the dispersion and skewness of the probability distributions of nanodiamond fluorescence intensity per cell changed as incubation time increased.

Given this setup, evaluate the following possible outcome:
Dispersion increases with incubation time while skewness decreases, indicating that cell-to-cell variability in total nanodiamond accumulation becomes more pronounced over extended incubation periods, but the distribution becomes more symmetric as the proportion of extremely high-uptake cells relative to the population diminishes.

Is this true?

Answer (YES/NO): NO